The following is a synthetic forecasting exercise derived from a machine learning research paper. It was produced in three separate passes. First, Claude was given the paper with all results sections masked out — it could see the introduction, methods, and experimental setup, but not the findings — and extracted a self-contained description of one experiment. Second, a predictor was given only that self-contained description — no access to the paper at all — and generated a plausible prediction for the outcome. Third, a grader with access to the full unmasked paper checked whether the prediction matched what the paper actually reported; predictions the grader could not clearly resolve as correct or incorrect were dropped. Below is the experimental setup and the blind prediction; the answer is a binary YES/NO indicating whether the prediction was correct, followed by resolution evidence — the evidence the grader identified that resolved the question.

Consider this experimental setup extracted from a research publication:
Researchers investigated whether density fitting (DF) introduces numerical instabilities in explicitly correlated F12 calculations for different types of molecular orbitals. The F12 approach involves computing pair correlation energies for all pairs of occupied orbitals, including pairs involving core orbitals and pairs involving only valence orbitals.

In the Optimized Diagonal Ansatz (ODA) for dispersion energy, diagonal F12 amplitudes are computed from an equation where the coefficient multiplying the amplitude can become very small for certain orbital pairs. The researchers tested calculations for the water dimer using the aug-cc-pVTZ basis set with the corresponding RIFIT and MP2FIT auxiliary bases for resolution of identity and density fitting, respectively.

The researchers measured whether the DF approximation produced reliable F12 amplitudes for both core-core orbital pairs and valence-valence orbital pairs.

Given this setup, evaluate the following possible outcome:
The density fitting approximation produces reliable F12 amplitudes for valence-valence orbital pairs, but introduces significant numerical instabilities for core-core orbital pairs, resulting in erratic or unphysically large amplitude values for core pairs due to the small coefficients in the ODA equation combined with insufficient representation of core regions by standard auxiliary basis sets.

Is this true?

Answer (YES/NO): NO